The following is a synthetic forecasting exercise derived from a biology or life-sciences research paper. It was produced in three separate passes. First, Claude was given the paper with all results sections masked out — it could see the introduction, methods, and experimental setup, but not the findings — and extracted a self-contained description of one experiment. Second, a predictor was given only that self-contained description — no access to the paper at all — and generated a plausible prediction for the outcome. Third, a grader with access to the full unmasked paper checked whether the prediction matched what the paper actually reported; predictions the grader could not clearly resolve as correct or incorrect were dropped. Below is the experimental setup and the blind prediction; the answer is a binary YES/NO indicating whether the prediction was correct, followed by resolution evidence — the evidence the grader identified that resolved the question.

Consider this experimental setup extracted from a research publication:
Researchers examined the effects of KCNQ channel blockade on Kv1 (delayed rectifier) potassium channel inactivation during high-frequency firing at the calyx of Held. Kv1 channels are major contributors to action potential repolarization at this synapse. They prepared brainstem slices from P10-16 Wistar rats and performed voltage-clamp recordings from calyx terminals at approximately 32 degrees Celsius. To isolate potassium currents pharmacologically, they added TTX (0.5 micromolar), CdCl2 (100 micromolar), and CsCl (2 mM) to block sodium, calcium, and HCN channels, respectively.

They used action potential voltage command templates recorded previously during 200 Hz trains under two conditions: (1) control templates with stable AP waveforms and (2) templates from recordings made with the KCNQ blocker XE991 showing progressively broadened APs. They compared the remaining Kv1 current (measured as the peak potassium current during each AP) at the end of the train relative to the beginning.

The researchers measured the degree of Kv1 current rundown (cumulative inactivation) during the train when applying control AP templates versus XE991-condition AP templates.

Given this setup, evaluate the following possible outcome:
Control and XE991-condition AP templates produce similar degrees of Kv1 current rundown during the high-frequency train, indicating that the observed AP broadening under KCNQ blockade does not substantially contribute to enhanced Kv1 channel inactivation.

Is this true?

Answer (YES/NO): NO